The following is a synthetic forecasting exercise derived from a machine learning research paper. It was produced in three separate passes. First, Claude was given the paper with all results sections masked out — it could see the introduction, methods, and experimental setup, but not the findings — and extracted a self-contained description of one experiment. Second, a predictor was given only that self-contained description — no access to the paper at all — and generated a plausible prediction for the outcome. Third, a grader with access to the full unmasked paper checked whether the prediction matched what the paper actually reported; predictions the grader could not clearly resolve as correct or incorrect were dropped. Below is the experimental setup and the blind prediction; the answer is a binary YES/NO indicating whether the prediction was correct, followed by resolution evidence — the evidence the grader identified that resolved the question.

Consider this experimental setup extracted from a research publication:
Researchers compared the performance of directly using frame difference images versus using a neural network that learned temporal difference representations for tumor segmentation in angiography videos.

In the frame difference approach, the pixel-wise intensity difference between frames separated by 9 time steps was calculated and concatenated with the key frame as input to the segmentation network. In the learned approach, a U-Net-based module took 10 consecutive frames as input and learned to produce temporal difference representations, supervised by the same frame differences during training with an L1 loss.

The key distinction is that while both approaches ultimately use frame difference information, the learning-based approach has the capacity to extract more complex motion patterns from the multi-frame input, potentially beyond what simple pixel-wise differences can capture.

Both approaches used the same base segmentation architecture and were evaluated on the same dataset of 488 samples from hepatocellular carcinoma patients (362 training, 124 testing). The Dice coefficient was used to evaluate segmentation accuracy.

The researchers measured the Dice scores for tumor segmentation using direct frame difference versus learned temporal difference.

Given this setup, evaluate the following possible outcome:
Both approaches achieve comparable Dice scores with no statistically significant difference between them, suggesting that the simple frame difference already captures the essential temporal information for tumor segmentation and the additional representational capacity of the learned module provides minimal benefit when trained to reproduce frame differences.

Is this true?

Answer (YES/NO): NO